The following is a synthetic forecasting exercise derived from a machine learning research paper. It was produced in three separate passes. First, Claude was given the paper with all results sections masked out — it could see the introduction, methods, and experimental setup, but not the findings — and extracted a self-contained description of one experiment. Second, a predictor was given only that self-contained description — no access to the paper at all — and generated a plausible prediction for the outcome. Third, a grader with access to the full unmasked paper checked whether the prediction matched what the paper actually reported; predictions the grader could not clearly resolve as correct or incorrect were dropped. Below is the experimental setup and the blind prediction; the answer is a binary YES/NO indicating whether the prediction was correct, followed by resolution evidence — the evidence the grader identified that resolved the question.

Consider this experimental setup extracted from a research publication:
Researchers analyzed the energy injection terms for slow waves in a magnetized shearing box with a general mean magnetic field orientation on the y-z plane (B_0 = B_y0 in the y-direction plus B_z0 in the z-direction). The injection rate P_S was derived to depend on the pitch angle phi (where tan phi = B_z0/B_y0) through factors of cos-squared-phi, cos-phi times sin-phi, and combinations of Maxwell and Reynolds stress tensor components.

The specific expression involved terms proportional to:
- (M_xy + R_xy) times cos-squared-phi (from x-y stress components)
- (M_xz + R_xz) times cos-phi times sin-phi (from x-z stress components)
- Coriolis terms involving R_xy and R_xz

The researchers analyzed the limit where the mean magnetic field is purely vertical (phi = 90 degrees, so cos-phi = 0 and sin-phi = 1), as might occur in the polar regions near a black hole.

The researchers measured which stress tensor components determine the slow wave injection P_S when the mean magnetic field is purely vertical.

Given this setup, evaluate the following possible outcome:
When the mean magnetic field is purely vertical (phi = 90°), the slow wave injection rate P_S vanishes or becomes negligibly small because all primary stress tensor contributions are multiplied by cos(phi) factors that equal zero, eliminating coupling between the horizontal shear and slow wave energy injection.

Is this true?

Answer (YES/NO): YES